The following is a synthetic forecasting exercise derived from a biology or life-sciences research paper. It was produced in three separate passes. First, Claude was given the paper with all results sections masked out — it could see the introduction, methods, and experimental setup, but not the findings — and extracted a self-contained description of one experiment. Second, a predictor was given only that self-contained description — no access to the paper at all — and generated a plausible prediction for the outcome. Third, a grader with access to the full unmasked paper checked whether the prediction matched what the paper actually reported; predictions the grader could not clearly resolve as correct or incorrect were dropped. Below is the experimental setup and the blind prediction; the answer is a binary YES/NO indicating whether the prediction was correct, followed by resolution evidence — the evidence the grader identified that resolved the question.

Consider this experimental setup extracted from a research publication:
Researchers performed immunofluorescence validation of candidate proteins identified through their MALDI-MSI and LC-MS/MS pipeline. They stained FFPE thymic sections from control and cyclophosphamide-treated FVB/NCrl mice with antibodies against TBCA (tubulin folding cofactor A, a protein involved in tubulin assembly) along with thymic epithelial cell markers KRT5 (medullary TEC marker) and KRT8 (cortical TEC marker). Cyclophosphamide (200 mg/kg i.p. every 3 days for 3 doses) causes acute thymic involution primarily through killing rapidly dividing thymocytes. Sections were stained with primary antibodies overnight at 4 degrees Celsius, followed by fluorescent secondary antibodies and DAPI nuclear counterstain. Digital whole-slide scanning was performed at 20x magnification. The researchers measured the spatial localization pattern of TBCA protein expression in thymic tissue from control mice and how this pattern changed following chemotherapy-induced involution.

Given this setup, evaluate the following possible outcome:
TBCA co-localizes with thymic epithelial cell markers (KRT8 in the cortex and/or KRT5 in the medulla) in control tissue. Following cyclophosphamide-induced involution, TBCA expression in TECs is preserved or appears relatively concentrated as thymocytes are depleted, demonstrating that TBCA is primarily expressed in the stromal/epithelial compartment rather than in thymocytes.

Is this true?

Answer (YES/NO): NO